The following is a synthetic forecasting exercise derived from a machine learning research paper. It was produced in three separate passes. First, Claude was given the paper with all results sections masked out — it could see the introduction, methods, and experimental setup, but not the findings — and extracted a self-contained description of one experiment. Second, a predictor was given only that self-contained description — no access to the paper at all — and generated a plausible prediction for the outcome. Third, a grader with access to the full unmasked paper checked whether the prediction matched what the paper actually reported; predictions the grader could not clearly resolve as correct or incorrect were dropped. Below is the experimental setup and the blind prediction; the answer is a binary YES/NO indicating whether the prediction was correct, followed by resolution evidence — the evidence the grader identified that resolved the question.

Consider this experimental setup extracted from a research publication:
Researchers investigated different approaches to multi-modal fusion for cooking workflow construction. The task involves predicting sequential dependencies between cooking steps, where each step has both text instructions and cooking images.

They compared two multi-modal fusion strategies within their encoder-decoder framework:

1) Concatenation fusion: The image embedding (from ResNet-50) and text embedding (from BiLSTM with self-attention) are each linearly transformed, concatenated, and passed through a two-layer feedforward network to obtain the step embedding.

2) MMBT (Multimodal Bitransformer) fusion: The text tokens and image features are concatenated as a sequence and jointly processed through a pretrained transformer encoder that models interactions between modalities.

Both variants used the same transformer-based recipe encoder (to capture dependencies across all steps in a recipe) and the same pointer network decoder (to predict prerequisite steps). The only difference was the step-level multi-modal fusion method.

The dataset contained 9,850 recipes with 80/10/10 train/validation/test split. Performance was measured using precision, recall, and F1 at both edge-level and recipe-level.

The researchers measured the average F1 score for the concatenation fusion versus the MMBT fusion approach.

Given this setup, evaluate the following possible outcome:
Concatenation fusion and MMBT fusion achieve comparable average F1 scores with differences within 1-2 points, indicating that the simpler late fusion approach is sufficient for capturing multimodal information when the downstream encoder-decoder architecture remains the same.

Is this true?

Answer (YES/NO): NO